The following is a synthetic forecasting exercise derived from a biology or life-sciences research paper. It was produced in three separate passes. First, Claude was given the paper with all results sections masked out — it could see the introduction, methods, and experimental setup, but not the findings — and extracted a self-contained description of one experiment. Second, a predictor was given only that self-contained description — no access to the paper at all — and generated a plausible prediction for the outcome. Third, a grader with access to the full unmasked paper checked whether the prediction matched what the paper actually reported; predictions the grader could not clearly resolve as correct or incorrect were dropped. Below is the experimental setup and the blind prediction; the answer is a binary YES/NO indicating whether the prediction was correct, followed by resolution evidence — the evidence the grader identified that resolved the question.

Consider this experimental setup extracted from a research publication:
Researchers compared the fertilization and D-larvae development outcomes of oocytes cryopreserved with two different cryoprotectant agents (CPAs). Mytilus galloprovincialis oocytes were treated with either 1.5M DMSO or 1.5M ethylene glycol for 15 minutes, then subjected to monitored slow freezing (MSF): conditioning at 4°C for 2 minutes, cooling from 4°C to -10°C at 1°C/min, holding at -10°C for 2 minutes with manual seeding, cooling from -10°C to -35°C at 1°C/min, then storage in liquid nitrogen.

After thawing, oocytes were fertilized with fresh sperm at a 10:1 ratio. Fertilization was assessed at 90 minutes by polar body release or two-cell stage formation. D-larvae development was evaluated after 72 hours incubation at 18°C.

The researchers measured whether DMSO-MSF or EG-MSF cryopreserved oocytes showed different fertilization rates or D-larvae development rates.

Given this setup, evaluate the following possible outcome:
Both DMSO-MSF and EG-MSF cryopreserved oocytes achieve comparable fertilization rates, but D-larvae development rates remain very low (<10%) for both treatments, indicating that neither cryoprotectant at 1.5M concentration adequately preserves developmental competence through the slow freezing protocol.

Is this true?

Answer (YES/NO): NO